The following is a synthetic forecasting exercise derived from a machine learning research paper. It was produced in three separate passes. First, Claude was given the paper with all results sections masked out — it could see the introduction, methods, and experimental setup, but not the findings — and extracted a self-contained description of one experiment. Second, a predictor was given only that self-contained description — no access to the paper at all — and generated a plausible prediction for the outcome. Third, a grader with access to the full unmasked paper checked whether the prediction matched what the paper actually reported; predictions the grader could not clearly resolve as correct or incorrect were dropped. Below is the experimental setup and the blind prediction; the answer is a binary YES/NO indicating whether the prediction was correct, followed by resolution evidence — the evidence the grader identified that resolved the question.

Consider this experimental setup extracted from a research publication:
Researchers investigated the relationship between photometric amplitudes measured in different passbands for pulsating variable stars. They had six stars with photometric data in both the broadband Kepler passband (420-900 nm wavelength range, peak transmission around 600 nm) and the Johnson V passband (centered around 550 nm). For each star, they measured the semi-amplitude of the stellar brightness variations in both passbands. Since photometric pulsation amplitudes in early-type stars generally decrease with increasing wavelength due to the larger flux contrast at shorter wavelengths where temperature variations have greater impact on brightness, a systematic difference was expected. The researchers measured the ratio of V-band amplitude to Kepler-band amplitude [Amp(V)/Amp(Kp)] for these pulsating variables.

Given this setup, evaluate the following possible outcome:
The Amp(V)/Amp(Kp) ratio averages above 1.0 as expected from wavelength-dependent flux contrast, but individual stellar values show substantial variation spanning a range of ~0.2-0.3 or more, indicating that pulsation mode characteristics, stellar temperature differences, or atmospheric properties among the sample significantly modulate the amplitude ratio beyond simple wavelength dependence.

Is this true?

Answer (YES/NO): NO